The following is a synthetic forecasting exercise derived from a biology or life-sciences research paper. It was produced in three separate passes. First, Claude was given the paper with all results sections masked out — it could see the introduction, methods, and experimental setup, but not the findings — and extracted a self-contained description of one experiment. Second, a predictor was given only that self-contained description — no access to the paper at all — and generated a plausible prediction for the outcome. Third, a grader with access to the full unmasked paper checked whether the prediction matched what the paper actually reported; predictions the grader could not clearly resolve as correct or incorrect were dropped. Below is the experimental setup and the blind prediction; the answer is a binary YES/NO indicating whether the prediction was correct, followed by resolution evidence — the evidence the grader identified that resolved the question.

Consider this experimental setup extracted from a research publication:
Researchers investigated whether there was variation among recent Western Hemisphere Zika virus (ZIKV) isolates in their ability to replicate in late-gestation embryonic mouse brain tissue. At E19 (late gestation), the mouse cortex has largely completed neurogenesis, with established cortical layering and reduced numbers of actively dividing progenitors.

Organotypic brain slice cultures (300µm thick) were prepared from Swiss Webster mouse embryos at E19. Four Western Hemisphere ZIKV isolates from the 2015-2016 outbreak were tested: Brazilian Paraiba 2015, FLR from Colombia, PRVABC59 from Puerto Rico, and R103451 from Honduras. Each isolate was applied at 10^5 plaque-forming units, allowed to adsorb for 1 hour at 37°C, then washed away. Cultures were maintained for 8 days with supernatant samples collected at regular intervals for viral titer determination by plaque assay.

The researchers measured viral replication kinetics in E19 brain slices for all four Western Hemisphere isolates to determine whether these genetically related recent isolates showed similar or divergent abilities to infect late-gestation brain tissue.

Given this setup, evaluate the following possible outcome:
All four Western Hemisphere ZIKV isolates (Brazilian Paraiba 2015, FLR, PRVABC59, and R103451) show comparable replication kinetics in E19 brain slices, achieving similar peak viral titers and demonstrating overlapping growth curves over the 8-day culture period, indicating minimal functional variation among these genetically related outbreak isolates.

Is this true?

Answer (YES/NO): NO